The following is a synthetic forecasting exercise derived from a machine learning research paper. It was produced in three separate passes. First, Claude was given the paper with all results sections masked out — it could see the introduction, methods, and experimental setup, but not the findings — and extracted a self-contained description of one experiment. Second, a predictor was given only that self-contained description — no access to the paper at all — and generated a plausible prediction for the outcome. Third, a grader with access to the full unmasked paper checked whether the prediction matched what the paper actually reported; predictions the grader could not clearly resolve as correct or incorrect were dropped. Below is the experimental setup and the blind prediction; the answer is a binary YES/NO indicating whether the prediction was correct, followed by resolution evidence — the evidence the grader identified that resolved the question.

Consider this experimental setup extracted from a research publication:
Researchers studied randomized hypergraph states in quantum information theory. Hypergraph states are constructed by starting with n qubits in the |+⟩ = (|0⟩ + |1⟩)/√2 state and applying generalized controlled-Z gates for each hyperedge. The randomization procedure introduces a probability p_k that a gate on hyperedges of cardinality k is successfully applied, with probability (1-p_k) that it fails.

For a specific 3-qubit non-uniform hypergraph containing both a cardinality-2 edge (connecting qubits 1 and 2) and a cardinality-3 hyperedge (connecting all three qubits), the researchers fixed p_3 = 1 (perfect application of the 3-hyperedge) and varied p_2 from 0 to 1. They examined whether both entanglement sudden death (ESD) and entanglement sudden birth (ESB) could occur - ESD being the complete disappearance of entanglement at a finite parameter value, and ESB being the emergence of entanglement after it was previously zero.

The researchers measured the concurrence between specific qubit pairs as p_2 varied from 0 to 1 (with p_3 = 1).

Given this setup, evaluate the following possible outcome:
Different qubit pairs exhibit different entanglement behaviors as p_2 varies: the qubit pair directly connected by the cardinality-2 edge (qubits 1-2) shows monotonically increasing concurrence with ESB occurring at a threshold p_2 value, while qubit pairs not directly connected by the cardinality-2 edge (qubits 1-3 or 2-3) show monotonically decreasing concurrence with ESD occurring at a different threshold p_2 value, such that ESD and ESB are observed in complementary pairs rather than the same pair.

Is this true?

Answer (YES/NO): NO